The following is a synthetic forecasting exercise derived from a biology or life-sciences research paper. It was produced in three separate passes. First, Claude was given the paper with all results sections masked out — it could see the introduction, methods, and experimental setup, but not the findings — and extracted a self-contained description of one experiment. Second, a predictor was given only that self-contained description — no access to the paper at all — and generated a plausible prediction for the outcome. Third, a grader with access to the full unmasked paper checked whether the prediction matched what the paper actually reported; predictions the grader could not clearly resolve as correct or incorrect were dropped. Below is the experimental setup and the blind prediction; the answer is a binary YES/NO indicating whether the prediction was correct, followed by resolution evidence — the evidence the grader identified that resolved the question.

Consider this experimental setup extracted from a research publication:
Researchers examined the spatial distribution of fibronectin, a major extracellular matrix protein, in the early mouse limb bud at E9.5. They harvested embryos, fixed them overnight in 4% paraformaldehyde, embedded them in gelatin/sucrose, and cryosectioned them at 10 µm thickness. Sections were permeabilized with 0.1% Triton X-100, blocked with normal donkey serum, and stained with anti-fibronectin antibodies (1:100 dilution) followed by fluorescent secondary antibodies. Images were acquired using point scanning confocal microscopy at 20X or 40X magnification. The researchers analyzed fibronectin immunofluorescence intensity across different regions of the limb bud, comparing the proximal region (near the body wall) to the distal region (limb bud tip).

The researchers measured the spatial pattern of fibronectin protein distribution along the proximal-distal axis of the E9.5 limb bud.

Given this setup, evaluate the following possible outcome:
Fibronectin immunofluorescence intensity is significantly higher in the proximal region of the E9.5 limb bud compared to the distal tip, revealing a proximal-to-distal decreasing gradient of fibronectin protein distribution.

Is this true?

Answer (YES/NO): NO